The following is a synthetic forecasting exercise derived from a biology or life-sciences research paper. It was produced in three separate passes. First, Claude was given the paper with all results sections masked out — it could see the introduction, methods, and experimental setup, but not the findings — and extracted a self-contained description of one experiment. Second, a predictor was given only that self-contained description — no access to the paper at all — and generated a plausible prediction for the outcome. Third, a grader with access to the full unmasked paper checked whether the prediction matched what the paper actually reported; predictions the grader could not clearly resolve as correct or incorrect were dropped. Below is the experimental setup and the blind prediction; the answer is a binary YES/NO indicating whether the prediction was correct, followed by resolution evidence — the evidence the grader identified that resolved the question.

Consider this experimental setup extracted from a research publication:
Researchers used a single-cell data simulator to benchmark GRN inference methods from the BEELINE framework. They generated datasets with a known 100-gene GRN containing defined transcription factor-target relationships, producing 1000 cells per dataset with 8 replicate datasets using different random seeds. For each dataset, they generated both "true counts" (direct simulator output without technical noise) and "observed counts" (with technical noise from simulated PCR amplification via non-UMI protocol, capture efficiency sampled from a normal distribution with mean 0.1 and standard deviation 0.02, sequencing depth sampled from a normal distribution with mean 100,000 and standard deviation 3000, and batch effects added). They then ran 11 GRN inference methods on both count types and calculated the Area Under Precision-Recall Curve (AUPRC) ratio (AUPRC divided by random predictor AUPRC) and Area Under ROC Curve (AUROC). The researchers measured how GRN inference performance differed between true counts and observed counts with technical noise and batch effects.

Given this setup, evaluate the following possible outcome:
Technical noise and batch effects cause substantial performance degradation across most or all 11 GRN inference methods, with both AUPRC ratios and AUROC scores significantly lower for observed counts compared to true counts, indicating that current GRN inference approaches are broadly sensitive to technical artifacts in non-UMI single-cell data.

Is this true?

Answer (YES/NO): YES